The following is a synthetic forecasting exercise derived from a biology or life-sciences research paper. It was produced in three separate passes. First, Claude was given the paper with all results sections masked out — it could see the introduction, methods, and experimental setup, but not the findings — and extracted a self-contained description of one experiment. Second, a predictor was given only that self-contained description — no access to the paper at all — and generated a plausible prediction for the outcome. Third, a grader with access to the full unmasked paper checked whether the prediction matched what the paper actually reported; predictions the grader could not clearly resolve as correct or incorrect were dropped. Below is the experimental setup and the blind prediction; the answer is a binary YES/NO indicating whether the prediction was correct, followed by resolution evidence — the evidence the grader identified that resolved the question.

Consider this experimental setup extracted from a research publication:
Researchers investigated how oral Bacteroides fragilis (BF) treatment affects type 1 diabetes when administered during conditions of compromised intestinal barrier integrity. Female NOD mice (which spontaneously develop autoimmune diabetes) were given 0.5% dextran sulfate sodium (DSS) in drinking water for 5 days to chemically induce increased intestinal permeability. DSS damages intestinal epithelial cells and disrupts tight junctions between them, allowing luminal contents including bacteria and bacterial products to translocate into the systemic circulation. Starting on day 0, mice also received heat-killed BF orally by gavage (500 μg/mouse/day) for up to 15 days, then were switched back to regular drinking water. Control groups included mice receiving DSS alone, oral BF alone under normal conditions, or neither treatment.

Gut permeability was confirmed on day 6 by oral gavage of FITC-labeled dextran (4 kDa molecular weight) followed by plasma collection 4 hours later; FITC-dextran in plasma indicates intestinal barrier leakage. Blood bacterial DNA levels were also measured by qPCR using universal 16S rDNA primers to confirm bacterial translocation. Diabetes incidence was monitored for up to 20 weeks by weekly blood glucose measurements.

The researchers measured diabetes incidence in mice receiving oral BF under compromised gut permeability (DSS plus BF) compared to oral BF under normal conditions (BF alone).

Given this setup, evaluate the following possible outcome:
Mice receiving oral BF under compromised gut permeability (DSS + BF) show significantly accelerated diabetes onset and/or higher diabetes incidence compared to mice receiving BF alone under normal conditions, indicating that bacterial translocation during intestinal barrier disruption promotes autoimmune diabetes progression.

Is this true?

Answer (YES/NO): YES